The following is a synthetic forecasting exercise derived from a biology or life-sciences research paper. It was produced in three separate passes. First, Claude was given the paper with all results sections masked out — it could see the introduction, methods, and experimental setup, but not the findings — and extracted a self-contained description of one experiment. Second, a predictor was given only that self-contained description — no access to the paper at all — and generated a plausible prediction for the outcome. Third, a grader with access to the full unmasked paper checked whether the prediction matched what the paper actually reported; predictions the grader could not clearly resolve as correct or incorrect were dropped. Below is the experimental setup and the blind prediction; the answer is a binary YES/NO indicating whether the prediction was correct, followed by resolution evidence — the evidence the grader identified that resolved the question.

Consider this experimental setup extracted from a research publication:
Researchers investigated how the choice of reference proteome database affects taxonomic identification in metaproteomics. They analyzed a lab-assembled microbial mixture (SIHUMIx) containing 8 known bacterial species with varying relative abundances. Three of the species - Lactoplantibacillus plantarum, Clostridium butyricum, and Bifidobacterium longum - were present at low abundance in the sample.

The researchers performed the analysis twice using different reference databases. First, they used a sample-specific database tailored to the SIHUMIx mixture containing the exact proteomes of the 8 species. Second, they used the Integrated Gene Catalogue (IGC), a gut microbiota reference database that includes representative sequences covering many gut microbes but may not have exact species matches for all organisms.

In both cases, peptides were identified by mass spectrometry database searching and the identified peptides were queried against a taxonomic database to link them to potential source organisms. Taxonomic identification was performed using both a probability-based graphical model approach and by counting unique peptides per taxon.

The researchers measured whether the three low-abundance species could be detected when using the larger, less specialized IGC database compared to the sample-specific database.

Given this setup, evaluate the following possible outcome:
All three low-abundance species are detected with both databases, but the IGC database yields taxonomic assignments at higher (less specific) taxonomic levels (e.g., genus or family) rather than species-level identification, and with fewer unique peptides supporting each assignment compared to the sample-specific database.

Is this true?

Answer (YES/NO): NO